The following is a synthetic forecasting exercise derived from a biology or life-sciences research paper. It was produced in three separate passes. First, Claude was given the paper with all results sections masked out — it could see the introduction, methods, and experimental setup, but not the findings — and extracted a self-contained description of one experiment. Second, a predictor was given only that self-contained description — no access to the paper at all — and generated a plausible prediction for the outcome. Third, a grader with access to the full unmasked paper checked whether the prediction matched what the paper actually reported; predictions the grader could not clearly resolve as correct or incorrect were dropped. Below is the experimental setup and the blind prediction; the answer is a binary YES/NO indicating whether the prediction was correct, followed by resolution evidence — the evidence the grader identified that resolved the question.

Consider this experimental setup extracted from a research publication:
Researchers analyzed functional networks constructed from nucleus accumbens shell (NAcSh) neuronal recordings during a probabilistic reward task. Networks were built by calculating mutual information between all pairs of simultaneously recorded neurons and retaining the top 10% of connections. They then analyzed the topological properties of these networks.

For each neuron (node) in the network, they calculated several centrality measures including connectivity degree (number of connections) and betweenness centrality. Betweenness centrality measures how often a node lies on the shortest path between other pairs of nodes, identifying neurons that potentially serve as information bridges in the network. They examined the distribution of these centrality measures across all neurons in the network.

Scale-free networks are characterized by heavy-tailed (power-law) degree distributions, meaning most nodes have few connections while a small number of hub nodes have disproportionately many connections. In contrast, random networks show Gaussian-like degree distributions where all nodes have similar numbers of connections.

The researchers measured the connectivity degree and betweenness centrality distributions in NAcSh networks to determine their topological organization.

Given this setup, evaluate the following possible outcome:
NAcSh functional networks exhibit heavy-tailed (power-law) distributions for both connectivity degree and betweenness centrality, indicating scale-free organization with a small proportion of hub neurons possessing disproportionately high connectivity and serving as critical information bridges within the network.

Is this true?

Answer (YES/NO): NO